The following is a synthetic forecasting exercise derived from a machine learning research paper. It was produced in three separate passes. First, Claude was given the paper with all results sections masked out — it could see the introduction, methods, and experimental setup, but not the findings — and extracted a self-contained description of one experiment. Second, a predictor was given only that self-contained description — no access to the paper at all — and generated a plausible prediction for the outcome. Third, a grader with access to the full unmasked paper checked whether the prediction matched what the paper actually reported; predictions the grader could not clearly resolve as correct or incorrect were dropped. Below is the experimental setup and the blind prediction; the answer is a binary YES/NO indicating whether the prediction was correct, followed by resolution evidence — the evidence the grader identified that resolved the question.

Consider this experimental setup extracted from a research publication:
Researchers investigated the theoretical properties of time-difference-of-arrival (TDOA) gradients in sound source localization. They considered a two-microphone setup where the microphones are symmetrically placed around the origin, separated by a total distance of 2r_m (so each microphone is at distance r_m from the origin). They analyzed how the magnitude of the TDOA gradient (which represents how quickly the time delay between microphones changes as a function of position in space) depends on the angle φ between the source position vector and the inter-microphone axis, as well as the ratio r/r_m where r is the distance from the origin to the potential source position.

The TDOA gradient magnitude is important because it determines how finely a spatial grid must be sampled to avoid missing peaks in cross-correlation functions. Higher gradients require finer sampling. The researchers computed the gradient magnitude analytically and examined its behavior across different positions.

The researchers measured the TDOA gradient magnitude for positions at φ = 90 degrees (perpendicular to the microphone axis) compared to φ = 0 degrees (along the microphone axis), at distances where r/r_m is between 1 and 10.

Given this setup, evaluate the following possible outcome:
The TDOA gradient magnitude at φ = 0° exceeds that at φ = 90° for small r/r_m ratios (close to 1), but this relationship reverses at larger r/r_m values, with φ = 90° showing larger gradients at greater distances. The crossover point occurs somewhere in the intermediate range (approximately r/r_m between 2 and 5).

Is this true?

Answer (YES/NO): NO